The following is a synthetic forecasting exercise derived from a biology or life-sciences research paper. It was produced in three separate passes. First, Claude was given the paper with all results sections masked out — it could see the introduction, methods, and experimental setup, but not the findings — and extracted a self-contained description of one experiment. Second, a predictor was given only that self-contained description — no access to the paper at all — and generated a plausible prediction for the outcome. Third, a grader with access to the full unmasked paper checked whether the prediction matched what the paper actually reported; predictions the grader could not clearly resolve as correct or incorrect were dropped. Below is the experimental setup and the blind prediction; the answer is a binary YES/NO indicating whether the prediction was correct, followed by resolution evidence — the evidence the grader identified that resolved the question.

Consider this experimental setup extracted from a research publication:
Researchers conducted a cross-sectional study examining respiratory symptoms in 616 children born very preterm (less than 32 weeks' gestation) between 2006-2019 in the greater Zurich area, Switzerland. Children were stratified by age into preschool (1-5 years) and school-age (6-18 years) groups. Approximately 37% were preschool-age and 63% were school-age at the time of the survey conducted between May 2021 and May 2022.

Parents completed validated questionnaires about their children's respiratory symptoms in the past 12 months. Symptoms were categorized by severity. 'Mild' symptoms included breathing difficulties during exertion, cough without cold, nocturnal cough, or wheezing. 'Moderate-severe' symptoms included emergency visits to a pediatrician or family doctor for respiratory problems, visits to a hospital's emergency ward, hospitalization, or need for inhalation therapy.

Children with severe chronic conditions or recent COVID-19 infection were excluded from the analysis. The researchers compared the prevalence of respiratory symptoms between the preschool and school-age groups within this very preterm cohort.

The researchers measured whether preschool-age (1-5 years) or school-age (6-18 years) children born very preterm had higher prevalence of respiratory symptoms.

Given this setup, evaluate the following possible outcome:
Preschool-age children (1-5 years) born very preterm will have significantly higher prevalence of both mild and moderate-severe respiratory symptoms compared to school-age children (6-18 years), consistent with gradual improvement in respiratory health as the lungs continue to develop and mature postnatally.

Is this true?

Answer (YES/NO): YES